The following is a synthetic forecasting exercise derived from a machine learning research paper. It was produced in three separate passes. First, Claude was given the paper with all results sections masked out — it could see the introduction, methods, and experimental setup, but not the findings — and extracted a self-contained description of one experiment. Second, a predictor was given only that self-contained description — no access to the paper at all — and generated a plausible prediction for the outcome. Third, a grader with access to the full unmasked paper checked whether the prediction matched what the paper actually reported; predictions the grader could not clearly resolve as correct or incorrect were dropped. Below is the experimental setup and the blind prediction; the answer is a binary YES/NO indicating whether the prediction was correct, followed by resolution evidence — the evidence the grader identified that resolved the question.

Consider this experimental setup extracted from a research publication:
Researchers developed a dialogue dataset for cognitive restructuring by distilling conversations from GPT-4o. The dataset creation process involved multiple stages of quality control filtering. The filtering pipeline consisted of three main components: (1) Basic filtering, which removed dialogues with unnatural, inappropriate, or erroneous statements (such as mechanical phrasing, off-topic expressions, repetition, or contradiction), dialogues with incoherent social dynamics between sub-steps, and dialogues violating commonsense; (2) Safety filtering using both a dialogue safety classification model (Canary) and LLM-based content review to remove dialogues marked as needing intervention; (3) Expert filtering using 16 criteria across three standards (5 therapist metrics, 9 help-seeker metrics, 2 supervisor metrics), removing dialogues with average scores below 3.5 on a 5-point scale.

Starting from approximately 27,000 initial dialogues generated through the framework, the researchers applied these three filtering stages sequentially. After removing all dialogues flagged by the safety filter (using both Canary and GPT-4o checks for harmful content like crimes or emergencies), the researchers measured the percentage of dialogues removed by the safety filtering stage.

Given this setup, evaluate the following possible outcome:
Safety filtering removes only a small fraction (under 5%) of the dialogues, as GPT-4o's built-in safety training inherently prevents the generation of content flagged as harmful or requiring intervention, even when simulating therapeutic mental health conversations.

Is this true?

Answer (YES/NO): YES